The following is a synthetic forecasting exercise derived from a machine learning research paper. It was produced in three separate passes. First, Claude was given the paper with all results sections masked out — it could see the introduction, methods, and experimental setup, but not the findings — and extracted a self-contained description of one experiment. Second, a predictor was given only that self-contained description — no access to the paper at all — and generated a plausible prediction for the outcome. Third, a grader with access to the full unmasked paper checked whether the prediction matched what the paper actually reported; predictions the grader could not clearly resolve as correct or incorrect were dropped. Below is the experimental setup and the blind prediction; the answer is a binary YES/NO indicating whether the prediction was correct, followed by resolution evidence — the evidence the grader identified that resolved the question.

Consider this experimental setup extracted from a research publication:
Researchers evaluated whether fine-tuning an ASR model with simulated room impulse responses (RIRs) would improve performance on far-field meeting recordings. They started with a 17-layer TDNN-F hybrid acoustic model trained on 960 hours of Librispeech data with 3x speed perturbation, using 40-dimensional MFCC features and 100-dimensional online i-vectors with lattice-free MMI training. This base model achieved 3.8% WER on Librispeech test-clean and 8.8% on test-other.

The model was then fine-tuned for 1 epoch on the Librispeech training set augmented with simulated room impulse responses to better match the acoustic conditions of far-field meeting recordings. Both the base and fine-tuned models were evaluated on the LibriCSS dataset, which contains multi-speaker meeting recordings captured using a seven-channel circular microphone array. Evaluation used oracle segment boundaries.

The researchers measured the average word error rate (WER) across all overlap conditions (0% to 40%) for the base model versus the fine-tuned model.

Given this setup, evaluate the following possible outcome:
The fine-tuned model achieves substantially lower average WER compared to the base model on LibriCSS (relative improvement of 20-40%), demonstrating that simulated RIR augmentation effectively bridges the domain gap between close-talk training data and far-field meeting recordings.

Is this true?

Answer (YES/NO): YES